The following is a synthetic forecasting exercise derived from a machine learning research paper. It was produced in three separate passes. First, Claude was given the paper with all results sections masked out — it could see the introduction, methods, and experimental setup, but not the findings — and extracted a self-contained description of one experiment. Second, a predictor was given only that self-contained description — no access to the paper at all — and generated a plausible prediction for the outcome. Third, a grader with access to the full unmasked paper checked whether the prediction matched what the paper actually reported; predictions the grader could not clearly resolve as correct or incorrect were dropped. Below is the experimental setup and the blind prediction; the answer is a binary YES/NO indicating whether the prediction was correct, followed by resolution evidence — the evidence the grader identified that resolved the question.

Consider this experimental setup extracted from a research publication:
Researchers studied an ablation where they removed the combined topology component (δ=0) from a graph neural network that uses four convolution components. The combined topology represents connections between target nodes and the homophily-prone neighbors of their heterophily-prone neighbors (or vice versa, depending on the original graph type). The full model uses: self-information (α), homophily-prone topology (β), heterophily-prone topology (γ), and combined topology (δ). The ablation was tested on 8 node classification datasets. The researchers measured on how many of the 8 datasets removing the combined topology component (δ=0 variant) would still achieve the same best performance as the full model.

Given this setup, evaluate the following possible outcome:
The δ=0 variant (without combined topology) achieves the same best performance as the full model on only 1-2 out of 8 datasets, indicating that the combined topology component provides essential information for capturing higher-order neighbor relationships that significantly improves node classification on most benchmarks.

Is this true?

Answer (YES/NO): NO